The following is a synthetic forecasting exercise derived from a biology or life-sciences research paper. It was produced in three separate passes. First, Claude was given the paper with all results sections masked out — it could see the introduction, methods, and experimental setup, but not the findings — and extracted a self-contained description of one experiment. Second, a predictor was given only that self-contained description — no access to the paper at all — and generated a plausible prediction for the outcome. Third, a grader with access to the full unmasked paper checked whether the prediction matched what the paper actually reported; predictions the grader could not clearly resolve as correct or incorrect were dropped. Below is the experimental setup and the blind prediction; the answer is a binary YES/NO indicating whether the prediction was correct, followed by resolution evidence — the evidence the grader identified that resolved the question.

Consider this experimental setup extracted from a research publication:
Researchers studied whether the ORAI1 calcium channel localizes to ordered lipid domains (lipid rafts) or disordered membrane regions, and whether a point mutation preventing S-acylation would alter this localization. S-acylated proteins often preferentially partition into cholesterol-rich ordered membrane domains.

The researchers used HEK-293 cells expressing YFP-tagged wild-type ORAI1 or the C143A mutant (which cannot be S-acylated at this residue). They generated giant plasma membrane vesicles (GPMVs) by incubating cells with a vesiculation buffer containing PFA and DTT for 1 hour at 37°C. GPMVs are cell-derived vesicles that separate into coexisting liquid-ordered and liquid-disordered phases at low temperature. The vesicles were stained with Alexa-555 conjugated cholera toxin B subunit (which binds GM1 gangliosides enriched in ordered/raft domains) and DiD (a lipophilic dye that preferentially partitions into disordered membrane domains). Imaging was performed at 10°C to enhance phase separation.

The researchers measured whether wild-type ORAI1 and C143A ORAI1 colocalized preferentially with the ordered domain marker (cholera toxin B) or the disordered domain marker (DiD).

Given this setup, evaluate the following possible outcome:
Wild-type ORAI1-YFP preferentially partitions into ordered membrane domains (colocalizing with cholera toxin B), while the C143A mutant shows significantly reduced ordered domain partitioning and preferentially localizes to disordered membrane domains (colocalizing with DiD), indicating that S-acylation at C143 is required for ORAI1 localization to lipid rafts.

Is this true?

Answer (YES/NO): YES